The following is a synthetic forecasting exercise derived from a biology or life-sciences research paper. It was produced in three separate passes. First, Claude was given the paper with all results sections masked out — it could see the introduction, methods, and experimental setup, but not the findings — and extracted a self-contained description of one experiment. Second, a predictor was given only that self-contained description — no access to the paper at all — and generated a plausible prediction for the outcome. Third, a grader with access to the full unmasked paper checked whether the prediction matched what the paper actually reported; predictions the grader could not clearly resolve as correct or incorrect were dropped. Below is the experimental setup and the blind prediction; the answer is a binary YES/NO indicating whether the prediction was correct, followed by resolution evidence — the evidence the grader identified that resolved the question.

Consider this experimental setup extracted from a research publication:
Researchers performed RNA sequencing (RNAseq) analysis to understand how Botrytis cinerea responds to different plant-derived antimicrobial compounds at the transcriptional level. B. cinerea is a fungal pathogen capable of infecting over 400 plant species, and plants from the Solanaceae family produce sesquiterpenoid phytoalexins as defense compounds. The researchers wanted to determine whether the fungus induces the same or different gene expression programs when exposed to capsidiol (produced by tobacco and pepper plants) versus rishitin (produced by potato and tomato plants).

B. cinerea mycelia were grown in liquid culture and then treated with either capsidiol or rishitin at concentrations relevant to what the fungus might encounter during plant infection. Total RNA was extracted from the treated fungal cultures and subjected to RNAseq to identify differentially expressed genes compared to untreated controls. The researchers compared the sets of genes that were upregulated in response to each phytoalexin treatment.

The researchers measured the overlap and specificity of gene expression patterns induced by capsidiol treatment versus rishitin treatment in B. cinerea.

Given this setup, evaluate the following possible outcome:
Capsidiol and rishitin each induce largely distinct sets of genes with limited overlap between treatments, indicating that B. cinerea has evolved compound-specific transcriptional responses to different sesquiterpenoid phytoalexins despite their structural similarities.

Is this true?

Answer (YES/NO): YES